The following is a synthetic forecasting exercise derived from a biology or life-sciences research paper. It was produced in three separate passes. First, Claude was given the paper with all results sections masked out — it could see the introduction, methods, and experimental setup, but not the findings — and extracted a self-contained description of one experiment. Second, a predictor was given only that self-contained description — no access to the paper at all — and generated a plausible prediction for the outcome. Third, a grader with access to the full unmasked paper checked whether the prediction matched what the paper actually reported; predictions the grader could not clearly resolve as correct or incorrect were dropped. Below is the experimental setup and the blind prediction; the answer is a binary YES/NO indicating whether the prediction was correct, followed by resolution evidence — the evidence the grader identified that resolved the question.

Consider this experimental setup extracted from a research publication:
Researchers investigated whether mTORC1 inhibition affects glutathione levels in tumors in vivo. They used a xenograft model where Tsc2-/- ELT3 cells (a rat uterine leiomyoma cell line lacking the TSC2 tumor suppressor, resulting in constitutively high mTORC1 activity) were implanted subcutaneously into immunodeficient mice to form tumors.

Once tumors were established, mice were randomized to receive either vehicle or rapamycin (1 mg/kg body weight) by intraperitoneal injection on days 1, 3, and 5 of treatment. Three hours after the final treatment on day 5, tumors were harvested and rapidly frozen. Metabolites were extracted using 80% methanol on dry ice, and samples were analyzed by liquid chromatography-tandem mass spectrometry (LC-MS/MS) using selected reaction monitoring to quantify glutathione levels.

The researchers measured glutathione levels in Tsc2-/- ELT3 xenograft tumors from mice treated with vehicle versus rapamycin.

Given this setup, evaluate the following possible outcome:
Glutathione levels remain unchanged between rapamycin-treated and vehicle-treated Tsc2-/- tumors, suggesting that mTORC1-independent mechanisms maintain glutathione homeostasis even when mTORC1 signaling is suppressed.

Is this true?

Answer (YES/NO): NO